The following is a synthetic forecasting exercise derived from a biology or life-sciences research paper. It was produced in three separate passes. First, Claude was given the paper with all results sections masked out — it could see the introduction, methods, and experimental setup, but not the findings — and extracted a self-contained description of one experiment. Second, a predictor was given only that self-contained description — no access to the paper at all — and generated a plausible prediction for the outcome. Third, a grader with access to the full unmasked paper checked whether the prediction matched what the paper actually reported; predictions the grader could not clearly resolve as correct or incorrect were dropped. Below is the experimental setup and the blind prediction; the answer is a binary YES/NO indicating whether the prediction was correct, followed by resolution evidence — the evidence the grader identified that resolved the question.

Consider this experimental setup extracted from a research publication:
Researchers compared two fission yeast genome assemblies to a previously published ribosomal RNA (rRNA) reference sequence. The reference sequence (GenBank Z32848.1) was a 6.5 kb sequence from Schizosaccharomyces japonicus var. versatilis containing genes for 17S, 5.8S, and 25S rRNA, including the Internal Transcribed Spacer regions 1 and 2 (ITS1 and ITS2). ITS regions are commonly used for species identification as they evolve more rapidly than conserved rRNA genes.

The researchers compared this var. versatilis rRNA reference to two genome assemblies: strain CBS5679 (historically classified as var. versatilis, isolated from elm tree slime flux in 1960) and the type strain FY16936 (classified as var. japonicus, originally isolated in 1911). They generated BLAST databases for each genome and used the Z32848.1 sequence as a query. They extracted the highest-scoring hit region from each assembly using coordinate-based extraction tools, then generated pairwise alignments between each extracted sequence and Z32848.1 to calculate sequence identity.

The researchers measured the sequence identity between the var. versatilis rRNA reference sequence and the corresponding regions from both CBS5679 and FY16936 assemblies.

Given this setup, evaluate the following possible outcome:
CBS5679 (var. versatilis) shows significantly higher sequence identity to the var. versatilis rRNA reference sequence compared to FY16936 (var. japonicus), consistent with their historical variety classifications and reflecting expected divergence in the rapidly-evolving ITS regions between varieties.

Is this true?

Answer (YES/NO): NO